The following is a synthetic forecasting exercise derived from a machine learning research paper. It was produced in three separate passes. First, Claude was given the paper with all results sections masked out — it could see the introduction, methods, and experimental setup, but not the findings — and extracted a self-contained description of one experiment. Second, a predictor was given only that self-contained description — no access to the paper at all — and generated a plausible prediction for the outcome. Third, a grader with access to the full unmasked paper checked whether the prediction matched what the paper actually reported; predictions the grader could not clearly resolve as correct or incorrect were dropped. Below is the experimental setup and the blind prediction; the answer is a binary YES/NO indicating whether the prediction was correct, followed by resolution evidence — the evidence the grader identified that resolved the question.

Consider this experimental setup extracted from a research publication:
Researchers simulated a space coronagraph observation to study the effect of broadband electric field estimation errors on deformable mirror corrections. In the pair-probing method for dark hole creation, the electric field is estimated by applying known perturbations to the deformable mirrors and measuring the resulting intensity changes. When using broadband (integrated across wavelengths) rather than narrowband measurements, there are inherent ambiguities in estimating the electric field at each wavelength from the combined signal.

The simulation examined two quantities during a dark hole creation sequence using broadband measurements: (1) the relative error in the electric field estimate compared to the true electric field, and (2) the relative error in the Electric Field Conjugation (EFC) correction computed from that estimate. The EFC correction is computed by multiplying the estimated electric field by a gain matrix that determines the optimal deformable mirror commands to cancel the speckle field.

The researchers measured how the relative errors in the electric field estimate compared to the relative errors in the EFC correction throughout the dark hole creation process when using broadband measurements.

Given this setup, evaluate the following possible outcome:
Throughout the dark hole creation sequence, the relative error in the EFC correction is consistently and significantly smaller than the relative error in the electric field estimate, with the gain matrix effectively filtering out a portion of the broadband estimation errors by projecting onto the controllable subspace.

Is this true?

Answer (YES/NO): YES